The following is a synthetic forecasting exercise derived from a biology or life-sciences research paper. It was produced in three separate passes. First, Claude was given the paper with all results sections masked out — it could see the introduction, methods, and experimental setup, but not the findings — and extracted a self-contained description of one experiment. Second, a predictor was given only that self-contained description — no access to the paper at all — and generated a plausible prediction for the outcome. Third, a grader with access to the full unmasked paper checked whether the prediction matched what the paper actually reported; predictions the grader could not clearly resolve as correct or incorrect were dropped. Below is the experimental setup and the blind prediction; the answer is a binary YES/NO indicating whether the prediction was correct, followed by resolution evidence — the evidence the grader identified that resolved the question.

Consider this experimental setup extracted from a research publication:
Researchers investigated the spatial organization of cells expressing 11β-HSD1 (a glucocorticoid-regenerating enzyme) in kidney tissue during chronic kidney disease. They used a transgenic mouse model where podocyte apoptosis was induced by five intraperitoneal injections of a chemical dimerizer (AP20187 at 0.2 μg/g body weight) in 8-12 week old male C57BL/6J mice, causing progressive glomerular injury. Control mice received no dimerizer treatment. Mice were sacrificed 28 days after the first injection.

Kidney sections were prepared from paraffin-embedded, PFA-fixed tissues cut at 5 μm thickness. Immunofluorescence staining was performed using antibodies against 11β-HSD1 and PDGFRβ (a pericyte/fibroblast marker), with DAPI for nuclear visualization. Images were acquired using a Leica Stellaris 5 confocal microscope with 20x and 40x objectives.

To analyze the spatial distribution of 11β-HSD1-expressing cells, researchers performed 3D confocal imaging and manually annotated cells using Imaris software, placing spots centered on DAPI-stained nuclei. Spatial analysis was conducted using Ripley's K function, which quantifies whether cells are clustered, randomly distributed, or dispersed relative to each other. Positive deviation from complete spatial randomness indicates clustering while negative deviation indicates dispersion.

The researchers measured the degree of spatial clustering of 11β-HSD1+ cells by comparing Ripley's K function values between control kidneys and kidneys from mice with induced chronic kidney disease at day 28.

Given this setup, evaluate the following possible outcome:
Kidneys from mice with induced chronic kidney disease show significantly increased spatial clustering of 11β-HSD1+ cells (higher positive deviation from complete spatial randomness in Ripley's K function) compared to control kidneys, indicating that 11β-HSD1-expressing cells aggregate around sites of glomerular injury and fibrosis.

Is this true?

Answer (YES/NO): YES